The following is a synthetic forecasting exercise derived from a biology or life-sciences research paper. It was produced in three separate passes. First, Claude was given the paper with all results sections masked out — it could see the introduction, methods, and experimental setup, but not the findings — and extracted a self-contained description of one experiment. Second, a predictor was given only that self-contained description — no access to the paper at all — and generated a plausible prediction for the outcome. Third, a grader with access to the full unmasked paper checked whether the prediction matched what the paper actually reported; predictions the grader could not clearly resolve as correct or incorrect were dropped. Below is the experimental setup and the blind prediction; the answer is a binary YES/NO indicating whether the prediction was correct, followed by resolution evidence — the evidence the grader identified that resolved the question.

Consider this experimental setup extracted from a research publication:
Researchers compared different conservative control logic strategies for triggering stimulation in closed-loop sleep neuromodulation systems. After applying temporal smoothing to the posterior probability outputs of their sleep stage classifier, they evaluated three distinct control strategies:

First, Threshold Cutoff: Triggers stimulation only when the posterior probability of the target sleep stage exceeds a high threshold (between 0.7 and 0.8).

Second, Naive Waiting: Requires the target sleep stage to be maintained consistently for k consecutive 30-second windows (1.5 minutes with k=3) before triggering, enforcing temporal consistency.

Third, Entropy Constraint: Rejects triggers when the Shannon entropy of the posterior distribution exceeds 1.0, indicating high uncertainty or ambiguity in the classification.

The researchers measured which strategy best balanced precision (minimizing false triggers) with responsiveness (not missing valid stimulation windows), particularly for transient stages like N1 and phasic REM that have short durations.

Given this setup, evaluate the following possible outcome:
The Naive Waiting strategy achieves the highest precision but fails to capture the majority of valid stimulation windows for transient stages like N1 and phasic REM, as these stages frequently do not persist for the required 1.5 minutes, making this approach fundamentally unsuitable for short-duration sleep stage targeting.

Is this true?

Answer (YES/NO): NO